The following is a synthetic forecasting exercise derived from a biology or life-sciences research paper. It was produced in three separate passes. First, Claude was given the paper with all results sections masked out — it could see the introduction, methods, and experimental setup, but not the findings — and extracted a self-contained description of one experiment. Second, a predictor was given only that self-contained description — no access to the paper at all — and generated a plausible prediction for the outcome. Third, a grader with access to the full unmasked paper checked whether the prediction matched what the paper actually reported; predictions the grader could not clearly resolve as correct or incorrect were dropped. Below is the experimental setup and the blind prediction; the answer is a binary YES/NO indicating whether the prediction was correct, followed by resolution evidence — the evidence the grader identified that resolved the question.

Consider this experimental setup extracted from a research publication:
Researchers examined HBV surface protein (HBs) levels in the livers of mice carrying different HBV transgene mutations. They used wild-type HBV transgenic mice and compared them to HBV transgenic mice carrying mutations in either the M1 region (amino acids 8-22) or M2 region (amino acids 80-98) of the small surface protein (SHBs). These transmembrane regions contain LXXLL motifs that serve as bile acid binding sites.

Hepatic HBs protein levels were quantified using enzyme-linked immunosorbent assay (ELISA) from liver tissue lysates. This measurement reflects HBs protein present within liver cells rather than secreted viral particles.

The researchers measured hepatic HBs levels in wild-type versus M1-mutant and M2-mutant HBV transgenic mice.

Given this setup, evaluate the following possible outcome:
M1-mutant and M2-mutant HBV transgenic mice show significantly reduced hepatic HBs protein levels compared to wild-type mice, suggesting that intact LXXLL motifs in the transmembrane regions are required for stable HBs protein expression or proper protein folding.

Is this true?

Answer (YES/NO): NO